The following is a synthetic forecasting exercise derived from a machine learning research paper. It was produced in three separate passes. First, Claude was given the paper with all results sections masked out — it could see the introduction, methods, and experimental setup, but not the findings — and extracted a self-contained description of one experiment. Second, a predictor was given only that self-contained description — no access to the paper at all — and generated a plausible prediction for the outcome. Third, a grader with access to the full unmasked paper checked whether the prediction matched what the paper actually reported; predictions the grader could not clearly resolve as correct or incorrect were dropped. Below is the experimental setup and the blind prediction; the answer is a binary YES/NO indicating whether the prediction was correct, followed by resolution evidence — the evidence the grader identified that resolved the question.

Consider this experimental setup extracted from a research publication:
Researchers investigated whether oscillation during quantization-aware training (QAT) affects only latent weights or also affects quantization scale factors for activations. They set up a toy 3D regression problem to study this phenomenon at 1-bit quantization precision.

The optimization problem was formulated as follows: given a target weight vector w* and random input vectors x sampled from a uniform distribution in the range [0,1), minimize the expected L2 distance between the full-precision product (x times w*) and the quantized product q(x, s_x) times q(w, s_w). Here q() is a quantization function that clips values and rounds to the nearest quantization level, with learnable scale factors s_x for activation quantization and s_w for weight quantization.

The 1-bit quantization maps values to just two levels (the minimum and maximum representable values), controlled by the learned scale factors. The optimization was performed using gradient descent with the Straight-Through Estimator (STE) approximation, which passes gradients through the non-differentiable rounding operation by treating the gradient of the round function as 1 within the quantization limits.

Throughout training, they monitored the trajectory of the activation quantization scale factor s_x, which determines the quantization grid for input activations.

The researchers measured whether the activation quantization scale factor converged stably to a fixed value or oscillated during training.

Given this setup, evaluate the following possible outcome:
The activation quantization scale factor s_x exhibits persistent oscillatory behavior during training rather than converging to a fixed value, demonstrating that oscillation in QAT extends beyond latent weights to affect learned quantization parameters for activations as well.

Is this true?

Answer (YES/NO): YES